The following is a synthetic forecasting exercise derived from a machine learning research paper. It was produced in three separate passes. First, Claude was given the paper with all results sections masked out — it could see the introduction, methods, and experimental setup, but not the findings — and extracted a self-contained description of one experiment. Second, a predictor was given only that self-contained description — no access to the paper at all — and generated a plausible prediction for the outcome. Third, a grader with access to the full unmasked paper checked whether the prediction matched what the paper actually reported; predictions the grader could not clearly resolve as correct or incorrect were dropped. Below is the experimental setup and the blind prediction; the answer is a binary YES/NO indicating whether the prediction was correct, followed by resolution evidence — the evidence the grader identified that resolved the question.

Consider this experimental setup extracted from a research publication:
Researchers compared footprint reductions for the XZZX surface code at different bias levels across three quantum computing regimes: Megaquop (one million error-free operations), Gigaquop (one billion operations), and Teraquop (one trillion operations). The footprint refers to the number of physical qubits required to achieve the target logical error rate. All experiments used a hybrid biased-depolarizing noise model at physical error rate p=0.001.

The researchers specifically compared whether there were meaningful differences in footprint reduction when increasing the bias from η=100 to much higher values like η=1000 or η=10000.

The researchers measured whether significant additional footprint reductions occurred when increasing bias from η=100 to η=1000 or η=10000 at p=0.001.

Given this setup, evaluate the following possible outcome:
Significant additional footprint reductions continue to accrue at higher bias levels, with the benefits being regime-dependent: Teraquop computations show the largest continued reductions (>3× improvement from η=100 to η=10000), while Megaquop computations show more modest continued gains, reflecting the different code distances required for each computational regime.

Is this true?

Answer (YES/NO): NO